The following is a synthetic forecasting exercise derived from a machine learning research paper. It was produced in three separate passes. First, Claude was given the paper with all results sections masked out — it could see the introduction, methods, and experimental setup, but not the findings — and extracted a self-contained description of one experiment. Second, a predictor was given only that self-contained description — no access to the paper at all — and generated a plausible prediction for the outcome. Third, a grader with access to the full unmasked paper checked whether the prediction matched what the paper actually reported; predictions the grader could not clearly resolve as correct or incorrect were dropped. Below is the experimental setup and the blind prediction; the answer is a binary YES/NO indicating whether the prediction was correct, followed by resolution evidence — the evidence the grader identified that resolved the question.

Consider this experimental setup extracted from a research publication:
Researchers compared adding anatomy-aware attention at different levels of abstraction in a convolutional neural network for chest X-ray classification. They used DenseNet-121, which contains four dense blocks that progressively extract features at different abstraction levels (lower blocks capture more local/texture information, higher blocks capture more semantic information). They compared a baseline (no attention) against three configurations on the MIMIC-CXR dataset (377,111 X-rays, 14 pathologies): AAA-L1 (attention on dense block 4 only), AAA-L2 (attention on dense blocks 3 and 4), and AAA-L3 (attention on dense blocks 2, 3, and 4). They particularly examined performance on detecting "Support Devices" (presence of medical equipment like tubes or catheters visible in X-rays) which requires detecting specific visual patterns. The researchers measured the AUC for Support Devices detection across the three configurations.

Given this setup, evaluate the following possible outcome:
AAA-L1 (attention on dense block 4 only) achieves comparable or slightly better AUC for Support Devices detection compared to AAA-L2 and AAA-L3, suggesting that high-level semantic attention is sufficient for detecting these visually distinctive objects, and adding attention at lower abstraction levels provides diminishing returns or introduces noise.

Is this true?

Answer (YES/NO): YES